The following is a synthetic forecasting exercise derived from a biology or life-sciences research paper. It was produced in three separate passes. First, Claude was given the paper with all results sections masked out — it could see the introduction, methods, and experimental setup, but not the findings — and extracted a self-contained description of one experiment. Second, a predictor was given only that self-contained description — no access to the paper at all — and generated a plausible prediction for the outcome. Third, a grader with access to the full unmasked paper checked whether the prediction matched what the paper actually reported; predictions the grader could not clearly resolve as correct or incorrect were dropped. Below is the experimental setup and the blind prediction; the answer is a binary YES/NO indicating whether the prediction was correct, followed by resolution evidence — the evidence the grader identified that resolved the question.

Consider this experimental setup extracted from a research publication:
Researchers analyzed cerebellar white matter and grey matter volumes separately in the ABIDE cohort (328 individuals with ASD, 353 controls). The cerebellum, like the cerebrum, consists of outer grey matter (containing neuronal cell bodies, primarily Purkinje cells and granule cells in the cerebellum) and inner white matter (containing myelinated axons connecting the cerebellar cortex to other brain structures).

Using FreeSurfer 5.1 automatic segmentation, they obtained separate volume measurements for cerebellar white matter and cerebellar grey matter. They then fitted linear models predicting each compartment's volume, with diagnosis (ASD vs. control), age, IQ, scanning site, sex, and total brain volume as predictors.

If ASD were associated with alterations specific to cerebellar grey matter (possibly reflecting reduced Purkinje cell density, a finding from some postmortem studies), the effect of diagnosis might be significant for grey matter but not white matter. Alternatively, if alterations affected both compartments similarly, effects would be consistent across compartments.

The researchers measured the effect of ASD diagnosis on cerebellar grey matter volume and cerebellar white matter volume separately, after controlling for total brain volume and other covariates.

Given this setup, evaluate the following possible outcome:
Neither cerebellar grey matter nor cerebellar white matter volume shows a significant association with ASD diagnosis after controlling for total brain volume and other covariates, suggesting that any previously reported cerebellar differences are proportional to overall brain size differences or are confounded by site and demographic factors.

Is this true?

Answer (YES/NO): YES